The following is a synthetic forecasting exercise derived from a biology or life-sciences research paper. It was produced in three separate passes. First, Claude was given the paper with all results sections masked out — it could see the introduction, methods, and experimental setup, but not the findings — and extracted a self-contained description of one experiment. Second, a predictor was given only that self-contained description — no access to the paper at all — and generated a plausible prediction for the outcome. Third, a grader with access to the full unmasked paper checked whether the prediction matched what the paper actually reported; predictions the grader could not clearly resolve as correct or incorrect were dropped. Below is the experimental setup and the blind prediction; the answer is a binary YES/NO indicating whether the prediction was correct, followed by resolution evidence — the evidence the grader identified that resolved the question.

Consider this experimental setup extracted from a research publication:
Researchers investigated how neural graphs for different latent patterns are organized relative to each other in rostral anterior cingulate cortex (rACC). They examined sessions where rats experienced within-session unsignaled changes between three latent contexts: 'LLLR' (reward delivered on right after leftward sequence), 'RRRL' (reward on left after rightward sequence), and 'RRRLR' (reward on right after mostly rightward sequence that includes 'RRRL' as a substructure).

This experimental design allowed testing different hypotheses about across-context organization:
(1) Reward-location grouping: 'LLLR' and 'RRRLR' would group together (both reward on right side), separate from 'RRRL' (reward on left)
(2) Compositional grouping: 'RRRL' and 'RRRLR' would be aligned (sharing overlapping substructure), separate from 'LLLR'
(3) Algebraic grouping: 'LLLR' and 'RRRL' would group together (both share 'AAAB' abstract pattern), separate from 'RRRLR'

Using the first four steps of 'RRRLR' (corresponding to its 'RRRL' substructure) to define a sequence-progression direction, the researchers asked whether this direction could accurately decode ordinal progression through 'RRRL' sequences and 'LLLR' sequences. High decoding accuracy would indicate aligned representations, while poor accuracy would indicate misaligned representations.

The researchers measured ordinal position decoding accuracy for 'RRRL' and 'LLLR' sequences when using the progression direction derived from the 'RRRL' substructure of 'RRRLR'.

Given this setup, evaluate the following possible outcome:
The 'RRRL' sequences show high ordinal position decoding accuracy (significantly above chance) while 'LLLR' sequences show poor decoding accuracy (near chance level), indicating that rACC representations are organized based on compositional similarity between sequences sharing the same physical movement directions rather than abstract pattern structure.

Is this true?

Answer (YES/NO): YES